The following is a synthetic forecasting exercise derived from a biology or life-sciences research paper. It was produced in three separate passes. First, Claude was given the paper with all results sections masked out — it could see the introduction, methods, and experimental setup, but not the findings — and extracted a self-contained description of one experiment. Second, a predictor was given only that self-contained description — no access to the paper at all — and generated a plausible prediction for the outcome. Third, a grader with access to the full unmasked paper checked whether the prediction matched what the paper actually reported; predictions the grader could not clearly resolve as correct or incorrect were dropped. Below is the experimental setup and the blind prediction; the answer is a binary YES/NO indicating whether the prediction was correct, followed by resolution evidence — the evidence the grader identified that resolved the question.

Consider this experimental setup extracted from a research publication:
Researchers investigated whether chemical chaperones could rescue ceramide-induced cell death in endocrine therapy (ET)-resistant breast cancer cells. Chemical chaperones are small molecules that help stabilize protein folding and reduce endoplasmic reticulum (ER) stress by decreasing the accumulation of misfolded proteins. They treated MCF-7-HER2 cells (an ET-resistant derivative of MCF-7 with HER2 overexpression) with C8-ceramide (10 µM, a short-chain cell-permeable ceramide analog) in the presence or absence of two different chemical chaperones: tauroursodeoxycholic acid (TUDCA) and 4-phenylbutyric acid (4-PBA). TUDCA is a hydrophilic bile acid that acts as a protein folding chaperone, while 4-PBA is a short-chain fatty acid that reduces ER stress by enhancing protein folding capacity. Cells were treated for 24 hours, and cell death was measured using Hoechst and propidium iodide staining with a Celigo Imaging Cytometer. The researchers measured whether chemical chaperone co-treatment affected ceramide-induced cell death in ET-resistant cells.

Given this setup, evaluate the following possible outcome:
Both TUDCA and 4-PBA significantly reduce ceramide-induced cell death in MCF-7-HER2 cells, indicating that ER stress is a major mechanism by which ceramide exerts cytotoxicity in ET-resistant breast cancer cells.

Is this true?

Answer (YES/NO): NO